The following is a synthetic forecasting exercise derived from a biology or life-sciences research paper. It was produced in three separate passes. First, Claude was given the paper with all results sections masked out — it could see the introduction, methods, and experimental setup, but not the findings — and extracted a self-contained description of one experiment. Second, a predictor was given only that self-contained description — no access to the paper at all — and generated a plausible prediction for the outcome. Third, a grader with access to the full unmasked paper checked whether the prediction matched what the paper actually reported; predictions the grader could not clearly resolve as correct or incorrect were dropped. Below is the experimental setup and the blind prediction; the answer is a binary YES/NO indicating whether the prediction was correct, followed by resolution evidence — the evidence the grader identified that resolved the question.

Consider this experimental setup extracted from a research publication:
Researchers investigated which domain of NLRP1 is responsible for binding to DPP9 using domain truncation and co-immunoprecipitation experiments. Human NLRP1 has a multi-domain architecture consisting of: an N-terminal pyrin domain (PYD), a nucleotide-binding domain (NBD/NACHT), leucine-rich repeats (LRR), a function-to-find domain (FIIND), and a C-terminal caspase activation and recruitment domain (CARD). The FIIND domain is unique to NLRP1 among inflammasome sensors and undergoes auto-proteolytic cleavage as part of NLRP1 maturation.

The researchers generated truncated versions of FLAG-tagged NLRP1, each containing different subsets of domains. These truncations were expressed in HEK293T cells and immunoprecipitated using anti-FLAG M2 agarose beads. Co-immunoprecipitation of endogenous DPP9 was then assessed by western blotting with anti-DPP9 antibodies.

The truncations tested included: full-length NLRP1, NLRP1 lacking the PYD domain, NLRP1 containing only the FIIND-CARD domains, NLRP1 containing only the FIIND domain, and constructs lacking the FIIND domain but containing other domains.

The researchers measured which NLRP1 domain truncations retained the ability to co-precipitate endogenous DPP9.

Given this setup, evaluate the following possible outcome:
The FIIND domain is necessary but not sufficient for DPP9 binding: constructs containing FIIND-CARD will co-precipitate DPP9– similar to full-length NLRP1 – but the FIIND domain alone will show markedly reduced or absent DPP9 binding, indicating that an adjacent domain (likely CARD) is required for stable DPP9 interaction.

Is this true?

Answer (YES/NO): NO